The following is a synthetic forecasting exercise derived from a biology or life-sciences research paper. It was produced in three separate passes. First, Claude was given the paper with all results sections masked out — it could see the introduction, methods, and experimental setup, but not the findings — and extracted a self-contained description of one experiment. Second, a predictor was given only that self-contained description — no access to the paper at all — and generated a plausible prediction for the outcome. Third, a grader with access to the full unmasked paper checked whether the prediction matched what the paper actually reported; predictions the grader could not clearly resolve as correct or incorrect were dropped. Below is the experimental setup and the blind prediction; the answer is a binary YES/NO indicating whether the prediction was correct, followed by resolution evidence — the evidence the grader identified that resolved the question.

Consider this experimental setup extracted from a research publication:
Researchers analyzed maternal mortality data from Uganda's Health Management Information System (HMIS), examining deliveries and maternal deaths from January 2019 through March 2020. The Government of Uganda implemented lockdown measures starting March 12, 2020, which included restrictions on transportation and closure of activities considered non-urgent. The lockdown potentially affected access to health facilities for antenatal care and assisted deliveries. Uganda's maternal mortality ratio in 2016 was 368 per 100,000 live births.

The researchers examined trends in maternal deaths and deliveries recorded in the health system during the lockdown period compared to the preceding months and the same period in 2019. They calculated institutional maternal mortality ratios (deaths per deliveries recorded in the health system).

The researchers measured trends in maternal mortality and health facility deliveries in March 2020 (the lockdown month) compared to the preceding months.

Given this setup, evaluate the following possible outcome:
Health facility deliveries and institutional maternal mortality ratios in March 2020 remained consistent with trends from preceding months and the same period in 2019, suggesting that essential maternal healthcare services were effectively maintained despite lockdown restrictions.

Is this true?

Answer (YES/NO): NO